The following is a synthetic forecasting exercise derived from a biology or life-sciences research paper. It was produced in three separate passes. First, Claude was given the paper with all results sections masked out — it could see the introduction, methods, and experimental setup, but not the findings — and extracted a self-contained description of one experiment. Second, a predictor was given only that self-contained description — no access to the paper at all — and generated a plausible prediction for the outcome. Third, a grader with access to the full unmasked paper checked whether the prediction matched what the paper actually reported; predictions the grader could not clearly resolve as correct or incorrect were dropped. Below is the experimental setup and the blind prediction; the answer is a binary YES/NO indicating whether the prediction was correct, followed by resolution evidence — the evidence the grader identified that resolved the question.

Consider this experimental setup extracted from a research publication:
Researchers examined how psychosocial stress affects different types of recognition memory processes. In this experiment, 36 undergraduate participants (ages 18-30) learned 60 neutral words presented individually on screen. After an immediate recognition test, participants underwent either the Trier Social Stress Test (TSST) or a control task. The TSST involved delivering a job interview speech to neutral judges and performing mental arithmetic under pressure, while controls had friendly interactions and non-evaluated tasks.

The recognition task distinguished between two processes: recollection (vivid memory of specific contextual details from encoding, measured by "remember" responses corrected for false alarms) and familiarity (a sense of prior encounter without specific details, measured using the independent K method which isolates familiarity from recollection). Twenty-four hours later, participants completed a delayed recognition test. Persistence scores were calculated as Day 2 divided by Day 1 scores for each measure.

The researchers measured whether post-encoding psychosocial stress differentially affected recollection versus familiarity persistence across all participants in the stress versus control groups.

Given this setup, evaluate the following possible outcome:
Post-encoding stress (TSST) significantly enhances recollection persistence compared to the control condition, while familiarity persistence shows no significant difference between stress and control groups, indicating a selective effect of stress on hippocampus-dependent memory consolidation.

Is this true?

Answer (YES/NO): NO